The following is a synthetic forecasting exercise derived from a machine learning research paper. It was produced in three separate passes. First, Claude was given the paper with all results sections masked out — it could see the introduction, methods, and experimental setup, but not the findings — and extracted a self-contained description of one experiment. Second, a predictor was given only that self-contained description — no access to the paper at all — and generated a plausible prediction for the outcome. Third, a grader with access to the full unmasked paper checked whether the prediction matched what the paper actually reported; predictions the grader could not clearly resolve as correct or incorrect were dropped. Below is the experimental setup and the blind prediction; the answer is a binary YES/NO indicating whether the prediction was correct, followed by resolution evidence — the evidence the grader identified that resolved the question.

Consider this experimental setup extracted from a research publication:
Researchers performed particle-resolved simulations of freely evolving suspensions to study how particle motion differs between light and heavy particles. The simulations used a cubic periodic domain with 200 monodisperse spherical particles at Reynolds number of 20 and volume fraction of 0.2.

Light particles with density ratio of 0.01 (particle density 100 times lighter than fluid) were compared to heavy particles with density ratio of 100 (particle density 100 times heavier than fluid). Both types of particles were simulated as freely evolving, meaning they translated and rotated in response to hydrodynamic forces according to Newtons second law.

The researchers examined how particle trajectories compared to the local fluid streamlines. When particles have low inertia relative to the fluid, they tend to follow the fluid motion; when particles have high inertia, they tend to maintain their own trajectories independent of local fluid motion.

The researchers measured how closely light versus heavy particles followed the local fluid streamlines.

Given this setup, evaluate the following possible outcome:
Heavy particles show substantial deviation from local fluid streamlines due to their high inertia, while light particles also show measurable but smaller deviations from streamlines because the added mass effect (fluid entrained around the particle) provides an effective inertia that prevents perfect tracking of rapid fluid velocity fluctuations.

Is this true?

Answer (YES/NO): NO